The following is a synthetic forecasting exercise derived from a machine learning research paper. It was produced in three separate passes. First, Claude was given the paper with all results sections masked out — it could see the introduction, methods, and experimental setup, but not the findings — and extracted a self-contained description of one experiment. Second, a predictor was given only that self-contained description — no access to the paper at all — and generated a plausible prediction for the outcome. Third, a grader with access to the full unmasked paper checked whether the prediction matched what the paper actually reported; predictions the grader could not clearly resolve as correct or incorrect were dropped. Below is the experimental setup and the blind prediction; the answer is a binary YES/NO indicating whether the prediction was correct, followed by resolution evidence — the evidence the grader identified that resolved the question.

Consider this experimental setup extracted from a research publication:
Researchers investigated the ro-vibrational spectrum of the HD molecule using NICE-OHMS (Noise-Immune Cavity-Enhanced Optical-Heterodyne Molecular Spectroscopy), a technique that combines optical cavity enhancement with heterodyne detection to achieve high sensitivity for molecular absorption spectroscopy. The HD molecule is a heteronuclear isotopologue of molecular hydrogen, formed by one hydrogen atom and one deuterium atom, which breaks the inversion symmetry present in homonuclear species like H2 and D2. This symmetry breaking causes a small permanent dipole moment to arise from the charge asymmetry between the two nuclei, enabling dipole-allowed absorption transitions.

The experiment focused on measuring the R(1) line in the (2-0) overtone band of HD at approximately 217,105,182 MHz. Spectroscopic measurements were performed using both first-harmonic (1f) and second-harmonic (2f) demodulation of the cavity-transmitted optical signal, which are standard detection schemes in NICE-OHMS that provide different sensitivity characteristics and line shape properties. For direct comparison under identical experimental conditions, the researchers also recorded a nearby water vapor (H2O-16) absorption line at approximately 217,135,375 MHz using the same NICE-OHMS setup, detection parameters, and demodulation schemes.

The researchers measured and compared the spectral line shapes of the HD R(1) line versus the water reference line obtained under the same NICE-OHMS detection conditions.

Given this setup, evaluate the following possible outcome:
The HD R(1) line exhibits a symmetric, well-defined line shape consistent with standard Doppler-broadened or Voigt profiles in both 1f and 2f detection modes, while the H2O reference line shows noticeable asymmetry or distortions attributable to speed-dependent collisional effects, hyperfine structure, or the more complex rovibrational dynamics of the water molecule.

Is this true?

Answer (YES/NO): NO